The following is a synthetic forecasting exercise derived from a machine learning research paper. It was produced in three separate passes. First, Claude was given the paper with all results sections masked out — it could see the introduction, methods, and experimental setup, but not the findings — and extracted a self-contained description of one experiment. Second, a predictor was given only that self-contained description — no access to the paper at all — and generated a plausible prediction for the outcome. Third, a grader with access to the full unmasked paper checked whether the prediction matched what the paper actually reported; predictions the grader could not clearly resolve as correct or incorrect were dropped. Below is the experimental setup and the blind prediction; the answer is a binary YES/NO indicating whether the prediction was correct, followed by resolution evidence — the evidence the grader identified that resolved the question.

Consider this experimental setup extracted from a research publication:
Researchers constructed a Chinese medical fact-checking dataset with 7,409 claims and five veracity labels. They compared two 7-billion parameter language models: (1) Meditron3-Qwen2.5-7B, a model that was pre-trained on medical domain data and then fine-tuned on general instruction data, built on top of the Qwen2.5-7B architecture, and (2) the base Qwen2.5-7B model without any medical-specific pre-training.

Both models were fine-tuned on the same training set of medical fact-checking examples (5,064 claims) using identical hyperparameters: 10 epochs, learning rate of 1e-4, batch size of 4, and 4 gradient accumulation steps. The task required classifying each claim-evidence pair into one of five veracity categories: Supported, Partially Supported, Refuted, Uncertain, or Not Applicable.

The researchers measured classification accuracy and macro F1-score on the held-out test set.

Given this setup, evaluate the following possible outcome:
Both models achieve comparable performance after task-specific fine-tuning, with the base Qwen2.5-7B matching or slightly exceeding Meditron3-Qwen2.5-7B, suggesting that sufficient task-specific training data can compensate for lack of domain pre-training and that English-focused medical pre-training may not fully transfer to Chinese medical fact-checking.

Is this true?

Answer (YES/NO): YES